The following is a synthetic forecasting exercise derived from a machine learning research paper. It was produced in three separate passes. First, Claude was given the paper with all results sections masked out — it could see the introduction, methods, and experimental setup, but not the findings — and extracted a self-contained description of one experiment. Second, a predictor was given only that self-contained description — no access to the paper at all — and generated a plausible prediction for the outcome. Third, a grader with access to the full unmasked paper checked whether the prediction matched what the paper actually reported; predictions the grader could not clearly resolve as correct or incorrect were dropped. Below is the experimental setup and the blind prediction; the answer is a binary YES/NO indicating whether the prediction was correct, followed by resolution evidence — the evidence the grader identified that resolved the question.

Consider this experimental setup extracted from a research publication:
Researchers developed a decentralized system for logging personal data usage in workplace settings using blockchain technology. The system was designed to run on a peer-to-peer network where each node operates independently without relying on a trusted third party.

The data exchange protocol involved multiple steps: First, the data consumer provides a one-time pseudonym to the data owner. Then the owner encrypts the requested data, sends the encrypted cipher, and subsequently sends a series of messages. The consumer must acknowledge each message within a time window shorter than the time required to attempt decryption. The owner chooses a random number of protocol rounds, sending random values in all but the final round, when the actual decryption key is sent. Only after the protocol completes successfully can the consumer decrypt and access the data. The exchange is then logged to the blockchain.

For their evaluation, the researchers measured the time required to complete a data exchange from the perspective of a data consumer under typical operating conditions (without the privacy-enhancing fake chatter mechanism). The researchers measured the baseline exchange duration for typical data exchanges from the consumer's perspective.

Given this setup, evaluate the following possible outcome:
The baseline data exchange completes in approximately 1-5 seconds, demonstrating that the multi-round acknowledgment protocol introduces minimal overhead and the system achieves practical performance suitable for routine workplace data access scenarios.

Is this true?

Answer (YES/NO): NO